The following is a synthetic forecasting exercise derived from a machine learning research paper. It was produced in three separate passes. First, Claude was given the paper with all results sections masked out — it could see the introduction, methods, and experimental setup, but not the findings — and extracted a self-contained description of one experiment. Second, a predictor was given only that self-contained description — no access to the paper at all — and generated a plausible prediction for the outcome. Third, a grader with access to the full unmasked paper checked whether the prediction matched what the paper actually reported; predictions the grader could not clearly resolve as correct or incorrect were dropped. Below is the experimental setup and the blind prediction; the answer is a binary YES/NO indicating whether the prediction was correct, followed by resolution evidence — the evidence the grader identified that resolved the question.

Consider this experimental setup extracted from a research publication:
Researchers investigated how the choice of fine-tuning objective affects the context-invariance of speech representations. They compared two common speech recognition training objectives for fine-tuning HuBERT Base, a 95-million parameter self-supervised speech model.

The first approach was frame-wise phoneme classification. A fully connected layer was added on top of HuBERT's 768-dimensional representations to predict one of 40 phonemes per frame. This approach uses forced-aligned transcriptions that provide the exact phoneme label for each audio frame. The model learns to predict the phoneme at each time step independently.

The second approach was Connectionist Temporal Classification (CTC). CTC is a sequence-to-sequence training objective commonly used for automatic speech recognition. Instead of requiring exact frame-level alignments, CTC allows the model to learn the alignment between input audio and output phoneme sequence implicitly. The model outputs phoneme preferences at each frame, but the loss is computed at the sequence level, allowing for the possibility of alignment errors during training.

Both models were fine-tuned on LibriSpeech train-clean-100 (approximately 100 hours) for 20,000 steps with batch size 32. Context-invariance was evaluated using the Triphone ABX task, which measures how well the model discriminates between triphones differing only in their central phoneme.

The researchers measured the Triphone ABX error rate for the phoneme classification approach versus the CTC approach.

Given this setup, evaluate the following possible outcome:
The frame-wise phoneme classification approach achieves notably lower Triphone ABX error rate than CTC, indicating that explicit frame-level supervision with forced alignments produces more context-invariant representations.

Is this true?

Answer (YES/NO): NO